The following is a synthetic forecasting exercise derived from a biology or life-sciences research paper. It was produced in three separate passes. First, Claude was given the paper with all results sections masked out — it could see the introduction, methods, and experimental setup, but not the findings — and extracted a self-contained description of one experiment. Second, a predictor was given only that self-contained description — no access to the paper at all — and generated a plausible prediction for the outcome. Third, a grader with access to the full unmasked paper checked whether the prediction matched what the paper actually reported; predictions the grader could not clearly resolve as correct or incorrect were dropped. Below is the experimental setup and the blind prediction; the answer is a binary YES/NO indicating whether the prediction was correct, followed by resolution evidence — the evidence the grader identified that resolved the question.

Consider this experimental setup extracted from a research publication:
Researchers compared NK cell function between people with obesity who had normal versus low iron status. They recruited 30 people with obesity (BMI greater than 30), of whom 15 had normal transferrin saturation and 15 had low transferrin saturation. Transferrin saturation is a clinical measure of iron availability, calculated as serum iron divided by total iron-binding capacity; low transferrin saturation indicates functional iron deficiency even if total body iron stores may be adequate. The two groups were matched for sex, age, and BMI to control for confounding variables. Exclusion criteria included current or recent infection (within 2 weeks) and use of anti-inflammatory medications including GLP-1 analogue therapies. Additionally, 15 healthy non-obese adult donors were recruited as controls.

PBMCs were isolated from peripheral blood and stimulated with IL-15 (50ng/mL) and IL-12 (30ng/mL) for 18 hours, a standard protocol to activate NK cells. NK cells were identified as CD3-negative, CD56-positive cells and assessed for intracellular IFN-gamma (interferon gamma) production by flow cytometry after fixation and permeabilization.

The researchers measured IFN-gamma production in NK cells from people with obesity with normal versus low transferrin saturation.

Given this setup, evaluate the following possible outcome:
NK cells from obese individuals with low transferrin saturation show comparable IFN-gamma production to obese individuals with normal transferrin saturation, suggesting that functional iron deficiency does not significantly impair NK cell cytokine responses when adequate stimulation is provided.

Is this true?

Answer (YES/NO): NO